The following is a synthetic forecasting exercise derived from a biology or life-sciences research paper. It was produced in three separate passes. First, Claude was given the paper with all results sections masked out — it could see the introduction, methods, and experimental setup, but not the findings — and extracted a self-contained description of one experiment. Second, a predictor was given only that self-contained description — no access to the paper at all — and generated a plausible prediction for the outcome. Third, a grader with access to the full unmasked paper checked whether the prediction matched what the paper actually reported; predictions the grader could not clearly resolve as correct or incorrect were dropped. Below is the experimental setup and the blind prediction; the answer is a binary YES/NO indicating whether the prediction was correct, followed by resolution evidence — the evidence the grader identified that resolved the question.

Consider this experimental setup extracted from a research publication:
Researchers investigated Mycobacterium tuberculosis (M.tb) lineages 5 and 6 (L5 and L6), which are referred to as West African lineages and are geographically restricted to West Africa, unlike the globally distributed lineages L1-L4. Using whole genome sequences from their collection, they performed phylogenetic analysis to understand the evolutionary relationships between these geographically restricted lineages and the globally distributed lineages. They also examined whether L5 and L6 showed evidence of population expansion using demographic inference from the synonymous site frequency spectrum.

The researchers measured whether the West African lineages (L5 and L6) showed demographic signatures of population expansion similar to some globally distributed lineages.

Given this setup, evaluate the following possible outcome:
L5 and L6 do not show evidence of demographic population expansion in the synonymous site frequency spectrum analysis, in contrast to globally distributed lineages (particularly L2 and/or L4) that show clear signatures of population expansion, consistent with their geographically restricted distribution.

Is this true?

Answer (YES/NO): NO